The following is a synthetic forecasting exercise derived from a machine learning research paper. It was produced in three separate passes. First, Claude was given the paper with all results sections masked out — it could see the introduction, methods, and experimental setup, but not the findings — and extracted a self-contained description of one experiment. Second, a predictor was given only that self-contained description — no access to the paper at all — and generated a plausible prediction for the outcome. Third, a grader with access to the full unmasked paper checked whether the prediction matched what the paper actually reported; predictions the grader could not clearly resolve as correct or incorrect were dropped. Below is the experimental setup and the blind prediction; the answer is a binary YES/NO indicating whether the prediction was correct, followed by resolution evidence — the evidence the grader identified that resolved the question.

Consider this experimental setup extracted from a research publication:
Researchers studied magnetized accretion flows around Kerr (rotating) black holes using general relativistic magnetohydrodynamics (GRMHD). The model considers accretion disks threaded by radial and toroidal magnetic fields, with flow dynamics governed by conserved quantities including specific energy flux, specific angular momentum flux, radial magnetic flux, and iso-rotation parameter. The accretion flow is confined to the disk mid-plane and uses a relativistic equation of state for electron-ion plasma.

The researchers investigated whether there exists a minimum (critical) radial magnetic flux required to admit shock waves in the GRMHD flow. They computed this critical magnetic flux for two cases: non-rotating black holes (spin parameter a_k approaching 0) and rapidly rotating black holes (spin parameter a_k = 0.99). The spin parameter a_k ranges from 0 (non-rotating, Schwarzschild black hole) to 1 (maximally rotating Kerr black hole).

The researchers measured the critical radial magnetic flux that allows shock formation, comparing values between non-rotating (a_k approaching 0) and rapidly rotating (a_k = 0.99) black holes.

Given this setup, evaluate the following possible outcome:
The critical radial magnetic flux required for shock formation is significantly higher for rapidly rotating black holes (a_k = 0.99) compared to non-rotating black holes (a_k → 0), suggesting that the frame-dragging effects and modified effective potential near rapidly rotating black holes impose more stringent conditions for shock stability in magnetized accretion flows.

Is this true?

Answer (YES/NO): YES